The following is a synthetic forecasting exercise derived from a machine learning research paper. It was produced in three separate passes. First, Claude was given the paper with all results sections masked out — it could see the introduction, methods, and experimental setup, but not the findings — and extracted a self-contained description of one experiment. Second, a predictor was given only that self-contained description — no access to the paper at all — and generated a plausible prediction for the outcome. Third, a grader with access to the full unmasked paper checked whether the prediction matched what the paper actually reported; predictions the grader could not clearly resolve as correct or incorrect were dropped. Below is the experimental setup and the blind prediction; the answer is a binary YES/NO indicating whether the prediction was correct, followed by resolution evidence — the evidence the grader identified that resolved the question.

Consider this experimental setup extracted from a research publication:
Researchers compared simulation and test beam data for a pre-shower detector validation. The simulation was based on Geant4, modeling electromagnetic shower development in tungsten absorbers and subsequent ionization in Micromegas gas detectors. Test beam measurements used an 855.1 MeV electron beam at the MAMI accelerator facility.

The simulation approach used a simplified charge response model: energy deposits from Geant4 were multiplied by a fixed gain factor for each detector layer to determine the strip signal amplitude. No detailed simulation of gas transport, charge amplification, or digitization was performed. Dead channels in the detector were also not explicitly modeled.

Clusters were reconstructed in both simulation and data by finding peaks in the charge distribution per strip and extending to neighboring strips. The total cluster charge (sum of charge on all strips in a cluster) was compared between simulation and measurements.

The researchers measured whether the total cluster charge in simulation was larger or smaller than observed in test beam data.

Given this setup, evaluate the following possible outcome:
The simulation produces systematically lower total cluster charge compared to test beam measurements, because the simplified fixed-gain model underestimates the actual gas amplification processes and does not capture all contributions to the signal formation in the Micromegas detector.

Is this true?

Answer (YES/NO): NO